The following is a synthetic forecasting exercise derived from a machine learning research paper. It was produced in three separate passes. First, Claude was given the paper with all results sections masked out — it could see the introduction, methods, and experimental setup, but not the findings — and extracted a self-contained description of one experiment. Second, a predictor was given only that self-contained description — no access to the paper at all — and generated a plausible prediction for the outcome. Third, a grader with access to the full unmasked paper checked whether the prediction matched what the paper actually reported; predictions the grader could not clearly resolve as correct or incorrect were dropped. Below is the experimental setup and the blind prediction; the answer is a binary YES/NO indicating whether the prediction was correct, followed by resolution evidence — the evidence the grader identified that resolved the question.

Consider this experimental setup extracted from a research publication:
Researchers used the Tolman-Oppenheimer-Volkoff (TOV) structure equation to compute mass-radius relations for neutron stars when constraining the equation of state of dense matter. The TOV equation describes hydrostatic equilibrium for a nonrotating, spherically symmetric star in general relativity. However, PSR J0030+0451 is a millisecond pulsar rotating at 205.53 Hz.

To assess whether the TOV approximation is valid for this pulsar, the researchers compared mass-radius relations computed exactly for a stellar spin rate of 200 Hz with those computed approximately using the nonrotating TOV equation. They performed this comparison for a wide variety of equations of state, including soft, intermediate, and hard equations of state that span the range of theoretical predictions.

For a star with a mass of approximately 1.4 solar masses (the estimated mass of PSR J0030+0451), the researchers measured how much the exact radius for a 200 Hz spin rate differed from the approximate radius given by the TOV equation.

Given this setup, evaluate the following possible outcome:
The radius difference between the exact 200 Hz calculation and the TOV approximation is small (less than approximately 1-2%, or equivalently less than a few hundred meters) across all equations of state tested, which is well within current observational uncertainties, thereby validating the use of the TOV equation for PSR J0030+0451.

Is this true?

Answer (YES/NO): YES